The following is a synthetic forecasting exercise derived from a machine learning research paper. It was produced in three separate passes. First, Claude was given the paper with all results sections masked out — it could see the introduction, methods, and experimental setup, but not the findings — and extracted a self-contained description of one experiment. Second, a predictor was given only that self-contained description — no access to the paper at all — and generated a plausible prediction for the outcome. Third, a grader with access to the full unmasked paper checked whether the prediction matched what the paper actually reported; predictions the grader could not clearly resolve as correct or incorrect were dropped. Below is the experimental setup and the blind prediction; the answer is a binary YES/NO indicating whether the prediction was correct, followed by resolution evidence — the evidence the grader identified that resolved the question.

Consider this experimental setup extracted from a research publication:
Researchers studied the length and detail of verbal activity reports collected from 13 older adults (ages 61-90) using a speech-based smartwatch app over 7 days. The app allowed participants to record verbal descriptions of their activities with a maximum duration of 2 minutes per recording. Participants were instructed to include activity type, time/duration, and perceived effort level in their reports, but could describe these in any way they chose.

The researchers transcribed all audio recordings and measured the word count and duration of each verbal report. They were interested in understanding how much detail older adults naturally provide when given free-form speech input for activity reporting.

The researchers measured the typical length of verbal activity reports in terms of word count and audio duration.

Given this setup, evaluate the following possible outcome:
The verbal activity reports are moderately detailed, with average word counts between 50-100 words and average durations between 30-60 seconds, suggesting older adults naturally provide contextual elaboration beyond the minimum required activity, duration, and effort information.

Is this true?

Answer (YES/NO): NO